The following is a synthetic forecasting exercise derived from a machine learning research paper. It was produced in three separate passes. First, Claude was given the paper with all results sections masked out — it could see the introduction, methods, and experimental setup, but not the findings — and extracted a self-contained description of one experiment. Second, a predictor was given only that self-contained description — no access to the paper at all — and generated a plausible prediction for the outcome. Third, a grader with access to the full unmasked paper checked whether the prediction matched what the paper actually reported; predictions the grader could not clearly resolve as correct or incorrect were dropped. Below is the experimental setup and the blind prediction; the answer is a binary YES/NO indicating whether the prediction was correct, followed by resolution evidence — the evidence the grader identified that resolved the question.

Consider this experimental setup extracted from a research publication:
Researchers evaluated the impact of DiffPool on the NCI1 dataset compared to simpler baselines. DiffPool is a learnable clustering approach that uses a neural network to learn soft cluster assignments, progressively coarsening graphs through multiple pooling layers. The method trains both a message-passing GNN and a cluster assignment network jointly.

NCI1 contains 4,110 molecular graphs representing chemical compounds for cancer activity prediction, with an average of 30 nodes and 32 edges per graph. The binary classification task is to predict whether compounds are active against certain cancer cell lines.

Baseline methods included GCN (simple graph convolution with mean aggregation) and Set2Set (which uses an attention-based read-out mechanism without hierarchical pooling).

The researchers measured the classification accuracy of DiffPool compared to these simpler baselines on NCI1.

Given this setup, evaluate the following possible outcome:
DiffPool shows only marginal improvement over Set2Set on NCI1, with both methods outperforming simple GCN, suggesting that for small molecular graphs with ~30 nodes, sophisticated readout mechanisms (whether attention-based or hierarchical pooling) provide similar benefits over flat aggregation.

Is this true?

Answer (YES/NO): NO